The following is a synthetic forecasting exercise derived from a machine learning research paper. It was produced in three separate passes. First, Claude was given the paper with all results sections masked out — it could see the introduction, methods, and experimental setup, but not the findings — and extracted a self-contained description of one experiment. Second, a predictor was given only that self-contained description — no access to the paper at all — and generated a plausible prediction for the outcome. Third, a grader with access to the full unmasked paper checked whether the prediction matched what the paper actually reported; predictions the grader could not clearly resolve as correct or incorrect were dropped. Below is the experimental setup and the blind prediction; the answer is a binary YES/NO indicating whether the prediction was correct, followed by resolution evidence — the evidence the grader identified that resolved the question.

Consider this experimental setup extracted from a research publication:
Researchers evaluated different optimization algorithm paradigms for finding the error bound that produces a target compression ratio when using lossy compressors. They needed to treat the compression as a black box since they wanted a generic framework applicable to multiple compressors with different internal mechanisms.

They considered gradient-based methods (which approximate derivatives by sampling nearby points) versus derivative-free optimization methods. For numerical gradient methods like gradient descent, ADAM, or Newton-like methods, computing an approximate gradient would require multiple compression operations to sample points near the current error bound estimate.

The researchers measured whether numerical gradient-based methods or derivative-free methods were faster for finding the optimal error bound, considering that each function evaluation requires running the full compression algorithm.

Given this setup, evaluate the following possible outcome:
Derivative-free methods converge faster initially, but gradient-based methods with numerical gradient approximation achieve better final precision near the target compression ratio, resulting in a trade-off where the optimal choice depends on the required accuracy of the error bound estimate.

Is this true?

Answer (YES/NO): NO